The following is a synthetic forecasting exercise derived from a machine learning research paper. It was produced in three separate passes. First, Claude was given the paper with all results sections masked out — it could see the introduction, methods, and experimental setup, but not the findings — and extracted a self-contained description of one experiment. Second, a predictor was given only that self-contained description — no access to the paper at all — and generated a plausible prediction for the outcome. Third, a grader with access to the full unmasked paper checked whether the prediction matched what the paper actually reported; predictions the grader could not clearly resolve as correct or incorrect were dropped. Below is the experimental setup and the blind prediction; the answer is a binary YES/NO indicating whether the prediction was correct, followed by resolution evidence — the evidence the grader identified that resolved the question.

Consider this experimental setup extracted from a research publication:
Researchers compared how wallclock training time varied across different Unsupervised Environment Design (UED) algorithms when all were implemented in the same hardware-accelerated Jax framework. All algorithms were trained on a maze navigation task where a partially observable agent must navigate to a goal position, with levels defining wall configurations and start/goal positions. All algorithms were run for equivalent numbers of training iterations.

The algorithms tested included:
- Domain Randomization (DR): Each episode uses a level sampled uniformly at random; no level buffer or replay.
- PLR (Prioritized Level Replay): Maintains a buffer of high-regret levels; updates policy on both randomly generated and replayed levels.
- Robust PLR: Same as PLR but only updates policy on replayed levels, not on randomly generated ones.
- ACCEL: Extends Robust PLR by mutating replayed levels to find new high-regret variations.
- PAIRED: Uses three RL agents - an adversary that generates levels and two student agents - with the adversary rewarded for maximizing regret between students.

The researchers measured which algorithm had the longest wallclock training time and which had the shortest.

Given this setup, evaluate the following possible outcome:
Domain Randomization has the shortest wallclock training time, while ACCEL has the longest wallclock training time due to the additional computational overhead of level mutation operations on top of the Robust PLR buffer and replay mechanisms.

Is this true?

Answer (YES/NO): NO